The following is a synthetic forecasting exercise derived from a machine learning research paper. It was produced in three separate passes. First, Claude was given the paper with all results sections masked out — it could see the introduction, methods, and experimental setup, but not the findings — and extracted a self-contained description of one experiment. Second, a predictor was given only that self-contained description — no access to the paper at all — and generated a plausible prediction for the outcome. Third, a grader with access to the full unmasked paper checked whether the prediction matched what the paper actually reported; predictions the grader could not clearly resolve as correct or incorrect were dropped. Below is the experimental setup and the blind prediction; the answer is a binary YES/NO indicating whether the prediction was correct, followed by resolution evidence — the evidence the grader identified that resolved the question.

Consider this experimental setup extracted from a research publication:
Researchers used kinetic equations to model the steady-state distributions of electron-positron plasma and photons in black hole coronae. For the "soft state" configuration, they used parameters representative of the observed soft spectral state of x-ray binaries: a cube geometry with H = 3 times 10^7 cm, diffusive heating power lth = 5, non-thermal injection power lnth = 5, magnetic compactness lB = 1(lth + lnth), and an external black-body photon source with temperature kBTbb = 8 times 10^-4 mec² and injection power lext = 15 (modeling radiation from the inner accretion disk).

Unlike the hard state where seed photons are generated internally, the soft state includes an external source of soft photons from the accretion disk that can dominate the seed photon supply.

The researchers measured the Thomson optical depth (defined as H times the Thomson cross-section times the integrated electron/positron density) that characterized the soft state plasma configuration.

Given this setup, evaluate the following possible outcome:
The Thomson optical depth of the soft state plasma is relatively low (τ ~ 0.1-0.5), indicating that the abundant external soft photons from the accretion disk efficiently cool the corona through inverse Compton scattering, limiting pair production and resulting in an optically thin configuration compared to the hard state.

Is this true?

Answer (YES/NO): YES